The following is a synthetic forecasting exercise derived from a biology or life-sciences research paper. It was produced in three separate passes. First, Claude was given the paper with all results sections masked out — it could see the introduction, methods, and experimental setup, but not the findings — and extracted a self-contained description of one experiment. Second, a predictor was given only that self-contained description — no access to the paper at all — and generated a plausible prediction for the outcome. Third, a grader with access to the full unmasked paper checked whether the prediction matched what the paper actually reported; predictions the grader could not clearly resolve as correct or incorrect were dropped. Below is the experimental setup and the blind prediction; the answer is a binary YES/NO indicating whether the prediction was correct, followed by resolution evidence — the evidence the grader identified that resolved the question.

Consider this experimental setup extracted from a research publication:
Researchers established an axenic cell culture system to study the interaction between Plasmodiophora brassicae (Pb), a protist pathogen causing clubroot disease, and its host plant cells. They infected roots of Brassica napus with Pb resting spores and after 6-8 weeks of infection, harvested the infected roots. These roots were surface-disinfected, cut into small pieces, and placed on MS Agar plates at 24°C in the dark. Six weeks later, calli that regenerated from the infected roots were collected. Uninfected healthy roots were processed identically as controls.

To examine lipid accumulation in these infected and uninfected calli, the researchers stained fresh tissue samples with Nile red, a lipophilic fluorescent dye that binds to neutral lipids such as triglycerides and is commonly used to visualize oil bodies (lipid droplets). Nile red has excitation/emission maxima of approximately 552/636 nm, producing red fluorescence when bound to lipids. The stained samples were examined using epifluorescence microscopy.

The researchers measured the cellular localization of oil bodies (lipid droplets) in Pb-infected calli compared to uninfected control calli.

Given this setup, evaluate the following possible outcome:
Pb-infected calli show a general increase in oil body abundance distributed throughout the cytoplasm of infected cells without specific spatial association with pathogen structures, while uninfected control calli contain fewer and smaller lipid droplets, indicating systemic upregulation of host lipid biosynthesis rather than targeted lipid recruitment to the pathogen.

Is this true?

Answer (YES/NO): NO